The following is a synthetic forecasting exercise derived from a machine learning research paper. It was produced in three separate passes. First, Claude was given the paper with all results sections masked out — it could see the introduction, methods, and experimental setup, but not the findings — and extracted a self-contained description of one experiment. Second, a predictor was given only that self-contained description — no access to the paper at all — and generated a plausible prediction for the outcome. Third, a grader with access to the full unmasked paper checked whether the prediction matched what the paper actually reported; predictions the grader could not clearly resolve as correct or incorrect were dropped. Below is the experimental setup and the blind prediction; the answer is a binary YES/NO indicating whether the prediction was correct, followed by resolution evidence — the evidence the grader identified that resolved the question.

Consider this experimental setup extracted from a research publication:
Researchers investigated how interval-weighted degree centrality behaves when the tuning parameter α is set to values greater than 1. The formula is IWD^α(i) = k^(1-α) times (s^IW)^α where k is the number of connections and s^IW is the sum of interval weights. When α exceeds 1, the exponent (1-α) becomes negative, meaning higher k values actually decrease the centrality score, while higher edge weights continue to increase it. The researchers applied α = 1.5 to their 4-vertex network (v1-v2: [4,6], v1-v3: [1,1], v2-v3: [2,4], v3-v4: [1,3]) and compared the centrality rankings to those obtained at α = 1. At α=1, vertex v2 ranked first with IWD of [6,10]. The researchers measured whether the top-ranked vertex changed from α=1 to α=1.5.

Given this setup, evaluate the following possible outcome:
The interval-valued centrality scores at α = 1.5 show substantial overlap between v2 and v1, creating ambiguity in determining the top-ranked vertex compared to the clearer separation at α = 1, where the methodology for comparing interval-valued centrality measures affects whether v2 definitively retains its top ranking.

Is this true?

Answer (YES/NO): NO